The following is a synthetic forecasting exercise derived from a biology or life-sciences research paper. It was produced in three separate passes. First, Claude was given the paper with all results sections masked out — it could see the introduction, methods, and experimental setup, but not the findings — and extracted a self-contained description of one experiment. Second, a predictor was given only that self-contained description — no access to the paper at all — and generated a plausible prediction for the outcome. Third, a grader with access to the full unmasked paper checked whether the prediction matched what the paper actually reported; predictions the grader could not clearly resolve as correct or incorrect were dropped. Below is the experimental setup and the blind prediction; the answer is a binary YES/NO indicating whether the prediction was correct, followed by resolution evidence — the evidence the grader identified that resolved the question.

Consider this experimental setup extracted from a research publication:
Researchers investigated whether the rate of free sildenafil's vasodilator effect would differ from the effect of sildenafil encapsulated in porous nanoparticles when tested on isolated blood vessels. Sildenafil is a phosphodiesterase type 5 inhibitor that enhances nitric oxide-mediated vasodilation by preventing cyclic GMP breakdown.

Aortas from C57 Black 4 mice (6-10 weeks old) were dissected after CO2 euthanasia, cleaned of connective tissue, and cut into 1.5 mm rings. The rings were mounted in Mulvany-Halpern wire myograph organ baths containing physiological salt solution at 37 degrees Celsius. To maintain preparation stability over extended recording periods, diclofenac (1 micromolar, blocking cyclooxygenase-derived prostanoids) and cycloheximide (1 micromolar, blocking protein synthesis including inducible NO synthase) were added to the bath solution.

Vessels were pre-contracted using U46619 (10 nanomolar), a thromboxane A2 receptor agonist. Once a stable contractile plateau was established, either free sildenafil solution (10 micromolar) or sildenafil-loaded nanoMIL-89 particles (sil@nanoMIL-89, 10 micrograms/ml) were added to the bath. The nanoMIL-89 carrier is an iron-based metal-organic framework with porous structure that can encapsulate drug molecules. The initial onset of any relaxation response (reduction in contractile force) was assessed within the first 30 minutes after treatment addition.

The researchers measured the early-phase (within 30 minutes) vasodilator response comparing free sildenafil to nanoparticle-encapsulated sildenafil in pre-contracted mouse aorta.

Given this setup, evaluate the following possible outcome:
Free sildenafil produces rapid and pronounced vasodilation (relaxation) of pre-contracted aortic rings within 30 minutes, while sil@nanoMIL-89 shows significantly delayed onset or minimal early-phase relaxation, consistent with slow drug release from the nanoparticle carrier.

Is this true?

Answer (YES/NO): YES